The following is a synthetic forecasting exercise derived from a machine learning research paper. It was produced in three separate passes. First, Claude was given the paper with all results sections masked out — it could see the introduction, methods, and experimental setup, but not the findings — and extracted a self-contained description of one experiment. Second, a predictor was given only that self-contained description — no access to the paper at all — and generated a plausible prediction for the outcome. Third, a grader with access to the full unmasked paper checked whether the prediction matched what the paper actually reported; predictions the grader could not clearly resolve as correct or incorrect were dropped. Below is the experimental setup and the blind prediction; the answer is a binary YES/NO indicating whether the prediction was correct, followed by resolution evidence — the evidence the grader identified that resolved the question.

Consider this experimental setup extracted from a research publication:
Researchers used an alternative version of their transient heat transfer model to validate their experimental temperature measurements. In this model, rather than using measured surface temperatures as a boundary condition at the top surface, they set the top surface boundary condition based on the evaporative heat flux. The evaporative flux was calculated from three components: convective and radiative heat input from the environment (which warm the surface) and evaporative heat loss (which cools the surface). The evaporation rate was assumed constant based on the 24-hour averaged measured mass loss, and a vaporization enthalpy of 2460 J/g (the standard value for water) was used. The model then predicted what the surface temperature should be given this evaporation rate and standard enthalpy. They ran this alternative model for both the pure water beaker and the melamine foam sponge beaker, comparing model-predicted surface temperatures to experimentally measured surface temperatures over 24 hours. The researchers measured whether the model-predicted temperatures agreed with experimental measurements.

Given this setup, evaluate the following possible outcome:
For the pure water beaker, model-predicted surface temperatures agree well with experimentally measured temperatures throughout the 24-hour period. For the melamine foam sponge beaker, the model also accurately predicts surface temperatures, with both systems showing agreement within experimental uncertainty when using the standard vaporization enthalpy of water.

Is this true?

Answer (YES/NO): YES